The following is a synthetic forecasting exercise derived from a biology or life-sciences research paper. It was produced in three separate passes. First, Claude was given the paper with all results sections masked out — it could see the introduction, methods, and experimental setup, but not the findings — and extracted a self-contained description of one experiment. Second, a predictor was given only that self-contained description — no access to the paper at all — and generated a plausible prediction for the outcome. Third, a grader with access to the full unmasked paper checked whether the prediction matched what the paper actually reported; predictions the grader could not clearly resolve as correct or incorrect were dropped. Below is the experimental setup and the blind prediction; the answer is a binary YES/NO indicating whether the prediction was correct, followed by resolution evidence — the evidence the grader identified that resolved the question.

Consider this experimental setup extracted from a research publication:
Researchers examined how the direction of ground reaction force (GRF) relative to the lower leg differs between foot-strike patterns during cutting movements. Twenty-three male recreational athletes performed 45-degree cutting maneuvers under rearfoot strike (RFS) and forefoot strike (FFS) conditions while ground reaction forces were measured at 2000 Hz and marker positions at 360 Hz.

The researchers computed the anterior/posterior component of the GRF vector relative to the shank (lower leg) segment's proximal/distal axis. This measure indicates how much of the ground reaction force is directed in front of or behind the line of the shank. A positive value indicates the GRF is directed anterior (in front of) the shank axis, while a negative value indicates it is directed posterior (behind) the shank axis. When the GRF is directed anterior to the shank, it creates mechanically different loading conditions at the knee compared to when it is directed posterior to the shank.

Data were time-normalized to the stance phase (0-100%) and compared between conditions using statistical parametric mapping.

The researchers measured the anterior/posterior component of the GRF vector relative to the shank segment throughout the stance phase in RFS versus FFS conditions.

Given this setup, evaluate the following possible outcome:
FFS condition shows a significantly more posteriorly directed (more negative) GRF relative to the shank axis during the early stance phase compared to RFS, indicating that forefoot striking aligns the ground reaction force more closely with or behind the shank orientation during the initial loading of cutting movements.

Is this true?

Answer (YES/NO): YES